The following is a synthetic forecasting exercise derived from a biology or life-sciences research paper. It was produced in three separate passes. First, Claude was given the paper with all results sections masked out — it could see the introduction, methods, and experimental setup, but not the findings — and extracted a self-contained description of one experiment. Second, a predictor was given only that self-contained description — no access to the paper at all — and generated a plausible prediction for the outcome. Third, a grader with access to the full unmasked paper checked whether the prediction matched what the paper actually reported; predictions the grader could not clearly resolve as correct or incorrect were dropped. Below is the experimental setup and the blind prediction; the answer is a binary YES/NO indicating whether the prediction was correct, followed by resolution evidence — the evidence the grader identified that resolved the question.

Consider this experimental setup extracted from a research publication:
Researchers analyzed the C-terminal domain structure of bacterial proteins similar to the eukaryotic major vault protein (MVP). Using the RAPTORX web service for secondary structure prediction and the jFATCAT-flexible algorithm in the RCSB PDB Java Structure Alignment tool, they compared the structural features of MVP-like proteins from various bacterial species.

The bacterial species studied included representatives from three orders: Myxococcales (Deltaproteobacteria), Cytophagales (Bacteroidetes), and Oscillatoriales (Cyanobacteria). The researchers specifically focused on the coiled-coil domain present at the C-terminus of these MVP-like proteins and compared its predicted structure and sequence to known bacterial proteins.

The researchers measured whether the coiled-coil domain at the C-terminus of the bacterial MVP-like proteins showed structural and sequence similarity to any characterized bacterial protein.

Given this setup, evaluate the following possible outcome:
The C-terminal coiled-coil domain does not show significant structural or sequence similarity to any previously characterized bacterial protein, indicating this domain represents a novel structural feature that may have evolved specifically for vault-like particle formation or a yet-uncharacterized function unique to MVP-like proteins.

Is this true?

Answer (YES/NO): NO